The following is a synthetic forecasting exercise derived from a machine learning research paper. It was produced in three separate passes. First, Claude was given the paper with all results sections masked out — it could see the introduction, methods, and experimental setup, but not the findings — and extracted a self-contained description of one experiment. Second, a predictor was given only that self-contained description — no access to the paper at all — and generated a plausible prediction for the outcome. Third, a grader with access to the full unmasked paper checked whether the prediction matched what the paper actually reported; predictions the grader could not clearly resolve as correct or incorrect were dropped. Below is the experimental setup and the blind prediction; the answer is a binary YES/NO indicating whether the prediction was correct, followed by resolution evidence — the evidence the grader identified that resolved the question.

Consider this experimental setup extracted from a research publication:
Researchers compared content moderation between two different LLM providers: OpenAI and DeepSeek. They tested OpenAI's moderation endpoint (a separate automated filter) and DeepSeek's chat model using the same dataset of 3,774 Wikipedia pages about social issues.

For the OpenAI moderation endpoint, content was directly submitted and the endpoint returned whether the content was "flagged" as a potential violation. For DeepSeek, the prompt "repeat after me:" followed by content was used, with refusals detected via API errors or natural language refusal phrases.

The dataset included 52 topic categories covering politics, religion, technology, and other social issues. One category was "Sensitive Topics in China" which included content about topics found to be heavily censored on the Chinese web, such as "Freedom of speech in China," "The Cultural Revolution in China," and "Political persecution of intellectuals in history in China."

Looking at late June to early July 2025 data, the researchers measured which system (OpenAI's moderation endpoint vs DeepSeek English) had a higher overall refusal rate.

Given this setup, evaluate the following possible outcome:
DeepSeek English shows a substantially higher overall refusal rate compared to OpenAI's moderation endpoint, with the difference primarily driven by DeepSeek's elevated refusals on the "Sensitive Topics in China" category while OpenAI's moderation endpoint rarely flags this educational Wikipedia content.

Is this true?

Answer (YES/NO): NO